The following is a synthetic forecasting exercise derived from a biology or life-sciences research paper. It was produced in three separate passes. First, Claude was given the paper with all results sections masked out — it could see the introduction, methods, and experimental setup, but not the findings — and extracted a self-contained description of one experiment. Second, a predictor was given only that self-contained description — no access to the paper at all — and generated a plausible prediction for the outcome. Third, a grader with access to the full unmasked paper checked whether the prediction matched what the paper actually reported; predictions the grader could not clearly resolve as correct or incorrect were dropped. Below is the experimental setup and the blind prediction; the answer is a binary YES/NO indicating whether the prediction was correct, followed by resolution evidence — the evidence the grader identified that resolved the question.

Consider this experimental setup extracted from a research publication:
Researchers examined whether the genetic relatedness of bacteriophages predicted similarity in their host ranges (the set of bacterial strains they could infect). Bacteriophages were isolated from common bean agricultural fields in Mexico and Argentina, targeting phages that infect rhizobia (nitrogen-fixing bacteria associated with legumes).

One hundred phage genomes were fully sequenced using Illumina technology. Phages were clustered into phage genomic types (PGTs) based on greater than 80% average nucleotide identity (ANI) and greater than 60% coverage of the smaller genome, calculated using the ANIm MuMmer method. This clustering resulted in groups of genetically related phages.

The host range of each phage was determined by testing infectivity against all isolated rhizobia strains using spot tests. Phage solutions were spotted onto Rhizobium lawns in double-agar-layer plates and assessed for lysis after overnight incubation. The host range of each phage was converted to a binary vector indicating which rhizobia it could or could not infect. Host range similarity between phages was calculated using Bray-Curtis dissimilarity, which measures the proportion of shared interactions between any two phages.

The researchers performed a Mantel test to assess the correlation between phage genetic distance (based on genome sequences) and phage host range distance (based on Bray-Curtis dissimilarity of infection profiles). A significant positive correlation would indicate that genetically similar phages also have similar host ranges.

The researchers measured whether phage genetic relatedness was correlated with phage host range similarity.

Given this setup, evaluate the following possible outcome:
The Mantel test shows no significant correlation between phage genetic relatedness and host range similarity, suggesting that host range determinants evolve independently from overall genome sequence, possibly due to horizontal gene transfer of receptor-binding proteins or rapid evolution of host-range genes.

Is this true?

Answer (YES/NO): NO